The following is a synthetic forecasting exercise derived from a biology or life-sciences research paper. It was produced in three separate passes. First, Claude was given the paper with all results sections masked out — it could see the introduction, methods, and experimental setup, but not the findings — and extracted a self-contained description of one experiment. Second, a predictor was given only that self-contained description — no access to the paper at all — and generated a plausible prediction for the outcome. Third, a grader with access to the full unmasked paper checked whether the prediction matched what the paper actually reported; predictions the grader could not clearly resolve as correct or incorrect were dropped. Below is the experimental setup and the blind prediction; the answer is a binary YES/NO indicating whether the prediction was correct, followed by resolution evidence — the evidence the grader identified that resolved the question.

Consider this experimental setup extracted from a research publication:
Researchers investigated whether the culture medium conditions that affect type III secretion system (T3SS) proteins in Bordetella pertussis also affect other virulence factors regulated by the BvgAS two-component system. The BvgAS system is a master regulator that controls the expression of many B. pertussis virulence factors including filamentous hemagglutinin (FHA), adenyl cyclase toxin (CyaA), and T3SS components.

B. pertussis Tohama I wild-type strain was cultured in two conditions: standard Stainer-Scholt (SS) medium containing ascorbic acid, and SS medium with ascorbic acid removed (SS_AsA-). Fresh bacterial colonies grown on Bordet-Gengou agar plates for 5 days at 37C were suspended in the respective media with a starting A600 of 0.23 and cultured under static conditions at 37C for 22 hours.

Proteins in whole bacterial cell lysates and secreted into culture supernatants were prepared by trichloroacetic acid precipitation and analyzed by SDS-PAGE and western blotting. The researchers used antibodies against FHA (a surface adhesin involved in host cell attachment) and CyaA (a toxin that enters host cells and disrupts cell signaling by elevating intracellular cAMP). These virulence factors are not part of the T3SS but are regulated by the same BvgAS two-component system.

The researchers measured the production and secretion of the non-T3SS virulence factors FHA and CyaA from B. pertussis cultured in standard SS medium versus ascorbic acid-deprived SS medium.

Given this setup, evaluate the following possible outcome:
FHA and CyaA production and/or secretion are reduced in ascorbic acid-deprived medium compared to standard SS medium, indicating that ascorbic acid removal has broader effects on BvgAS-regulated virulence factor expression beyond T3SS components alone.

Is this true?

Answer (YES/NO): NO